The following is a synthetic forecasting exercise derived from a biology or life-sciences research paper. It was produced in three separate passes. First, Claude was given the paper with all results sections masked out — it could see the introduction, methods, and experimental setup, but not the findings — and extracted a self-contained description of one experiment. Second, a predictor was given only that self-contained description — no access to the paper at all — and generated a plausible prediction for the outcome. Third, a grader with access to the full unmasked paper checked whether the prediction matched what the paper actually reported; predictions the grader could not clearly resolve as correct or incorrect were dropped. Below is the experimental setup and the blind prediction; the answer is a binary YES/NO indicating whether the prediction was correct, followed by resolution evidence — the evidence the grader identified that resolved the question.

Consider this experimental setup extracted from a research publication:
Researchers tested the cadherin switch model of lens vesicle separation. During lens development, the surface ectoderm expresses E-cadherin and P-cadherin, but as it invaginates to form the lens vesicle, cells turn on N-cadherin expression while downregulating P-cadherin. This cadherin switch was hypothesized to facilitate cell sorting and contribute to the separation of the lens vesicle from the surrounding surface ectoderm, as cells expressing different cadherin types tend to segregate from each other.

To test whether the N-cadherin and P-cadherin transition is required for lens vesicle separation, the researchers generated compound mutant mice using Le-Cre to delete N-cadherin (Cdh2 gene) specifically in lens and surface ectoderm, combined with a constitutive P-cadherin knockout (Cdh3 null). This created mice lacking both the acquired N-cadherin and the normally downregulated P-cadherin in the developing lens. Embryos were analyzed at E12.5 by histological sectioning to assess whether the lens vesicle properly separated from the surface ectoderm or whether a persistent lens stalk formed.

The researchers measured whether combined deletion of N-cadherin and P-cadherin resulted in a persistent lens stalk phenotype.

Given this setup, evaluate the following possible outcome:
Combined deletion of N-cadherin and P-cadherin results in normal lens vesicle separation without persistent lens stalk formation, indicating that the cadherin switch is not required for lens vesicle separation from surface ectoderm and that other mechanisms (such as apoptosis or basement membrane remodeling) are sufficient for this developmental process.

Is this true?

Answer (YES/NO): YES